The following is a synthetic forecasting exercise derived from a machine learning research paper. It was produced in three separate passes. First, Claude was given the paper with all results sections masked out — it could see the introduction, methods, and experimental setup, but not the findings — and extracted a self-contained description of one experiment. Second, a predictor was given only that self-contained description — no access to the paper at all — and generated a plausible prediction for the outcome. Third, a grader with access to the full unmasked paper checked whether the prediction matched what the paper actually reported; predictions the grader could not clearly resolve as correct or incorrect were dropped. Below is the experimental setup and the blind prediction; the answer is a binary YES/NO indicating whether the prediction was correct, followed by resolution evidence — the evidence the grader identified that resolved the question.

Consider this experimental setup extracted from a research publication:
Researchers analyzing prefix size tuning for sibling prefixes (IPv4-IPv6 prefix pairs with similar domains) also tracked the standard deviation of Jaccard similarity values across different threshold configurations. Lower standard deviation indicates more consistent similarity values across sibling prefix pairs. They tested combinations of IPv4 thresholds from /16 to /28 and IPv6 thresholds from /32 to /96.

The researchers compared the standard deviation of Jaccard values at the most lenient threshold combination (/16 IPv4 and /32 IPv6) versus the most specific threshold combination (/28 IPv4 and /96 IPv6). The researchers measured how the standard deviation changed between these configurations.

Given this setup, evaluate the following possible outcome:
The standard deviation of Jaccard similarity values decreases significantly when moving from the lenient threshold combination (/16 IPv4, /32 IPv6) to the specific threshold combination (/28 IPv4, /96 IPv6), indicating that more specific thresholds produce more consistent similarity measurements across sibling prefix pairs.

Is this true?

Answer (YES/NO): YES